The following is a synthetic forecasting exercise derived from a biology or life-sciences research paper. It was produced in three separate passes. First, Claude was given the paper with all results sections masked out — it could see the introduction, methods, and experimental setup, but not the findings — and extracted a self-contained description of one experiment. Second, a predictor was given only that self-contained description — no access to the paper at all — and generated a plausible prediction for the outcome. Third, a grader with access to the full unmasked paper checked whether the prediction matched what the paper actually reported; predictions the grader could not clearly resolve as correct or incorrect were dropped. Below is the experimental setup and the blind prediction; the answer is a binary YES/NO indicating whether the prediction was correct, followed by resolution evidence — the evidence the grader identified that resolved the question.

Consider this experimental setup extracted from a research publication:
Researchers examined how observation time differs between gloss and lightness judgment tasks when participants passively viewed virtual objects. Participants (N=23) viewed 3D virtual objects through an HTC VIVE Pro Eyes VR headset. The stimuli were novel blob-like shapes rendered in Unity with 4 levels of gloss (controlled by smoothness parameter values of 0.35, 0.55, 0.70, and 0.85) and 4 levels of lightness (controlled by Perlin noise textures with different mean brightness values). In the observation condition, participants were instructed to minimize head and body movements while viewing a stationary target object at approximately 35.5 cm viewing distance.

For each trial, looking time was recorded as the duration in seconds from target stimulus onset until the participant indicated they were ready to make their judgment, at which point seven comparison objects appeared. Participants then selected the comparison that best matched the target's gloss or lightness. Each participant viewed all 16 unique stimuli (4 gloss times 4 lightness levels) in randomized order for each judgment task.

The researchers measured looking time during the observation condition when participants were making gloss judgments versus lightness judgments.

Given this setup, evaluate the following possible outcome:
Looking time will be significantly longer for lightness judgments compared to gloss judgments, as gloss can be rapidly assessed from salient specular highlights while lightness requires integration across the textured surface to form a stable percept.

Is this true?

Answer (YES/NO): NO